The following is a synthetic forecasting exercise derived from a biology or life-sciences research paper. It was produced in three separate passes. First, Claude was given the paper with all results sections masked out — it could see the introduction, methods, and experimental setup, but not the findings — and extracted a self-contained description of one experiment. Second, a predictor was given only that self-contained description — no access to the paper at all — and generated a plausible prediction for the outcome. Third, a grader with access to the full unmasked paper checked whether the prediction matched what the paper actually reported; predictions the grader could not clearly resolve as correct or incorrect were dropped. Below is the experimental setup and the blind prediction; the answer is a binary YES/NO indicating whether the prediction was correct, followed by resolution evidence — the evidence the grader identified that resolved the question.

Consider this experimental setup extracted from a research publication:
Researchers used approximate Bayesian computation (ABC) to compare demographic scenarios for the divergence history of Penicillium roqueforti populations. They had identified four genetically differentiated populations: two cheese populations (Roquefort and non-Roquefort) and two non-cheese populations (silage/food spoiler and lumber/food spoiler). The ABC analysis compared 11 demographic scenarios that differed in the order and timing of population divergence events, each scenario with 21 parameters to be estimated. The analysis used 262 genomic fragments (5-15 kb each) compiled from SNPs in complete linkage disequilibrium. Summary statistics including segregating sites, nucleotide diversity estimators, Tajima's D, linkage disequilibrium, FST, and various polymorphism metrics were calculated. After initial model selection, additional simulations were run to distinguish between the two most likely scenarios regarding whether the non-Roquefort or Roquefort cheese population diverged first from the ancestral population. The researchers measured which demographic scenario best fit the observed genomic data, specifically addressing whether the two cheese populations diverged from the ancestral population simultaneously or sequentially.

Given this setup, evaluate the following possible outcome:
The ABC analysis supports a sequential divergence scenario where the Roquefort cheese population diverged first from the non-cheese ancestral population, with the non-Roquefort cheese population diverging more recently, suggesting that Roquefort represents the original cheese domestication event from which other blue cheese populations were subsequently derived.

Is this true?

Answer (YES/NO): NO